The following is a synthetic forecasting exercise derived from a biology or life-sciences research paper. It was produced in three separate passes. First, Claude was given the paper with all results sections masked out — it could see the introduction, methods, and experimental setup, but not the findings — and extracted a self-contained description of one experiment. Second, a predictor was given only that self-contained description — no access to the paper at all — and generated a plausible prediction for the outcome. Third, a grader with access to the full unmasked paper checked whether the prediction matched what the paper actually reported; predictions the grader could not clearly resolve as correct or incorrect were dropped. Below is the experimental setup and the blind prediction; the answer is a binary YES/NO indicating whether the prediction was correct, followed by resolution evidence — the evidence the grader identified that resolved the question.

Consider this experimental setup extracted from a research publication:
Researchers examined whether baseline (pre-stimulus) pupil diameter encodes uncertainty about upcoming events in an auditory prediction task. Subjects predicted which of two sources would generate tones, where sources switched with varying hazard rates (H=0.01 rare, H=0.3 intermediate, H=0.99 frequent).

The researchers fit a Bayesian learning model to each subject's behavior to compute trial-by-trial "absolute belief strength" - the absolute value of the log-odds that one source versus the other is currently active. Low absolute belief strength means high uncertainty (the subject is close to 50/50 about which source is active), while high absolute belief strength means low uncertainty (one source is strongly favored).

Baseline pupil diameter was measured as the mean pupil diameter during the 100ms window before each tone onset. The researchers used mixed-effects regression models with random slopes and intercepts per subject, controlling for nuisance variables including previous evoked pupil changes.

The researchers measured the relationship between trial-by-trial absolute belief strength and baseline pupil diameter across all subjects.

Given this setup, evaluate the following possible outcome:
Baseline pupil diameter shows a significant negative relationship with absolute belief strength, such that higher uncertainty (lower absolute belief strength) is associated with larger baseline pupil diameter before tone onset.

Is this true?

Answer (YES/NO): YES